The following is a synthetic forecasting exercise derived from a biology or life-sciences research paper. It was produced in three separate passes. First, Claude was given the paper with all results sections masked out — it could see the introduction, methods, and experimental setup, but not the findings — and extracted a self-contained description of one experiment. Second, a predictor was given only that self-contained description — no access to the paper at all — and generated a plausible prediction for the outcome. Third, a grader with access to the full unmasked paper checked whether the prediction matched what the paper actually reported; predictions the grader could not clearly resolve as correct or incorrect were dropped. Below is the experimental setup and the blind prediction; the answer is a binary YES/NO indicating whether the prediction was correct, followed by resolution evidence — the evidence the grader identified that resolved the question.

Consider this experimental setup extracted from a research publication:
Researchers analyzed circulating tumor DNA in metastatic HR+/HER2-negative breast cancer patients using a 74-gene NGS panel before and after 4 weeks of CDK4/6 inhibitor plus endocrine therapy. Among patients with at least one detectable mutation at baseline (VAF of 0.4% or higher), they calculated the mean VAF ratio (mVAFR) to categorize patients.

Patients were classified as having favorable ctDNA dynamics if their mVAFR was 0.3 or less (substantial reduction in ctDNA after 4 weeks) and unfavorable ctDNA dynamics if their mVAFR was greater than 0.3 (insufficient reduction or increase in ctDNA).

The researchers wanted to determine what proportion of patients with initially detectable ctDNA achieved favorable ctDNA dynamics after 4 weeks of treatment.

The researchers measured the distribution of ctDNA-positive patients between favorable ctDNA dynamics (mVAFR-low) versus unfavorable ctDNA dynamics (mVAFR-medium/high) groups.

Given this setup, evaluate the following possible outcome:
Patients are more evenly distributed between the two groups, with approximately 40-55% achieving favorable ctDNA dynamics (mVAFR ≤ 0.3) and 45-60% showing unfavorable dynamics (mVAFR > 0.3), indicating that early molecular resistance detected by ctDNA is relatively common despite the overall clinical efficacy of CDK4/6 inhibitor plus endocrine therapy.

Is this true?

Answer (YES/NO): NO